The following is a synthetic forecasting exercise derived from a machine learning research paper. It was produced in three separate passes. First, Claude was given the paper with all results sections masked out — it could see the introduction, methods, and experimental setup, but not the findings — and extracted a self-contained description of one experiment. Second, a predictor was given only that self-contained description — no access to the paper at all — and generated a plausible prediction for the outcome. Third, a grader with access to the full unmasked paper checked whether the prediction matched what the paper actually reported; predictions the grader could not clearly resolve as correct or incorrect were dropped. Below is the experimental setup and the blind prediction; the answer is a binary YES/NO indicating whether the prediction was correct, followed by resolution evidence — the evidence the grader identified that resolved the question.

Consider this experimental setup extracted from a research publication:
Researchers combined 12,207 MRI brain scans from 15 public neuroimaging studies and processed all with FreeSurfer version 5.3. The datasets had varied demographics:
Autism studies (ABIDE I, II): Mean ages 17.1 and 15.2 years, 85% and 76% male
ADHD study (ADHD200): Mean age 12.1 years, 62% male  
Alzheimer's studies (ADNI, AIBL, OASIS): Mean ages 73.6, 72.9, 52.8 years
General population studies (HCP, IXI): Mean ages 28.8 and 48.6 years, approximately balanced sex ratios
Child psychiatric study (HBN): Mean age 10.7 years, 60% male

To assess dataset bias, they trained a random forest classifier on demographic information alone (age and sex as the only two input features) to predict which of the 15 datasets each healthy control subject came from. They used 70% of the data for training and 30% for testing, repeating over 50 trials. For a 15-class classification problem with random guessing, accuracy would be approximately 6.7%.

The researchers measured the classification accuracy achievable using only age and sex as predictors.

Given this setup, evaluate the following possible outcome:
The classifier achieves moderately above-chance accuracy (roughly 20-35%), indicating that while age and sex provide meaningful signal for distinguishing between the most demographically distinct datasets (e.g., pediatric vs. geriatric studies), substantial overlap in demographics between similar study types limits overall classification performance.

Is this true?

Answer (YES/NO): NO